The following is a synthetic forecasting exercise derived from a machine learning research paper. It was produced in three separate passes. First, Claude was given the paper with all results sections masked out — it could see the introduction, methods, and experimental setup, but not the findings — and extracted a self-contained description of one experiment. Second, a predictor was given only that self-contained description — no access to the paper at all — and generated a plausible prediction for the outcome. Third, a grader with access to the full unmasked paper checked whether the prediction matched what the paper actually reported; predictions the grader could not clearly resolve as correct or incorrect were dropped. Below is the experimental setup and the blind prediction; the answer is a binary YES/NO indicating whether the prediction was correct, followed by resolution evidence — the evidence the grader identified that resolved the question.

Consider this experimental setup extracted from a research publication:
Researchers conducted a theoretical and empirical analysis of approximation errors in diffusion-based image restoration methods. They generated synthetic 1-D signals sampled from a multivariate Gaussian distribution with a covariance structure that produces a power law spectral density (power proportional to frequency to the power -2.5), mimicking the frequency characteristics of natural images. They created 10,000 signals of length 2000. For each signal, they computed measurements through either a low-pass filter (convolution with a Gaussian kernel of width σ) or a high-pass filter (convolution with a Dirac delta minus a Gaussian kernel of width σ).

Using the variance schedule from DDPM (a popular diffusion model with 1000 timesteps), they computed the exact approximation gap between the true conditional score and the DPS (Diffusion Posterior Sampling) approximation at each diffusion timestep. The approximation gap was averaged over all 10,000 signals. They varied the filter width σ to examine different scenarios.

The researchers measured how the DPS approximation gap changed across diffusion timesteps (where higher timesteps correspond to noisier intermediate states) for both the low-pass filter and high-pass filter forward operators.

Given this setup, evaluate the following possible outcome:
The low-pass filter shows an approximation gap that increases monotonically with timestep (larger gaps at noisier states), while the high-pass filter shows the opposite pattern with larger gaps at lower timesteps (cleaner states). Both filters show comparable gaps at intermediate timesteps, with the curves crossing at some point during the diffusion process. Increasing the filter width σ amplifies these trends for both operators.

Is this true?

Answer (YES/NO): NO